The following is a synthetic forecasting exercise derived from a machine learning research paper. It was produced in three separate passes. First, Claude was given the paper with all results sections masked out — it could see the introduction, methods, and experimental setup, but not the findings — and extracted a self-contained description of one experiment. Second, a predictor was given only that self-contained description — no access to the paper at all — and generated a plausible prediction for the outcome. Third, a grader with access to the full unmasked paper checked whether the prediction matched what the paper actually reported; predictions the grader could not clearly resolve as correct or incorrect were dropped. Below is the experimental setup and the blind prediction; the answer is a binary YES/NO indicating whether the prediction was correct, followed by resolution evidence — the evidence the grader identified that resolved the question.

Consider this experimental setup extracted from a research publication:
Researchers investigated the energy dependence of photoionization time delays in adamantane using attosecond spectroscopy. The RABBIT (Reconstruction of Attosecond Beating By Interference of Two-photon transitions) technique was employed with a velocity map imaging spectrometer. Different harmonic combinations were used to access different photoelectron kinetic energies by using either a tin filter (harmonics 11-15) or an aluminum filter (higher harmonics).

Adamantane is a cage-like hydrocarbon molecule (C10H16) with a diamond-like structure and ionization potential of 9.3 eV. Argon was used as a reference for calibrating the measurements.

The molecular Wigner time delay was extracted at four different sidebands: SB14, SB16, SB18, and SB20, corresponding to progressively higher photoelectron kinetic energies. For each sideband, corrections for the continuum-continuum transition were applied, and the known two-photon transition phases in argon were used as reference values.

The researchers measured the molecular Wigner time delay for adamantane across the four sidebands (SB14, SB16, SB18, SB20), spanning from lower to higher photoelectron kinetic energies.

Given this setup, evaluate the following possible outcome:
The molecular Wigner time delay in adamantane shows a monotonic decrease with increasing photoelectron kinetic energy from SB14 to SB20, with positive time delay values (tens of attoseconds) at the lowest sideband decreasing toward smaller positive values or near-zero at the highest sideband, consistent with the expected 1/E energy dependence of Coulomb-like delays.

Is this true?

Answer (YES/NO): NO